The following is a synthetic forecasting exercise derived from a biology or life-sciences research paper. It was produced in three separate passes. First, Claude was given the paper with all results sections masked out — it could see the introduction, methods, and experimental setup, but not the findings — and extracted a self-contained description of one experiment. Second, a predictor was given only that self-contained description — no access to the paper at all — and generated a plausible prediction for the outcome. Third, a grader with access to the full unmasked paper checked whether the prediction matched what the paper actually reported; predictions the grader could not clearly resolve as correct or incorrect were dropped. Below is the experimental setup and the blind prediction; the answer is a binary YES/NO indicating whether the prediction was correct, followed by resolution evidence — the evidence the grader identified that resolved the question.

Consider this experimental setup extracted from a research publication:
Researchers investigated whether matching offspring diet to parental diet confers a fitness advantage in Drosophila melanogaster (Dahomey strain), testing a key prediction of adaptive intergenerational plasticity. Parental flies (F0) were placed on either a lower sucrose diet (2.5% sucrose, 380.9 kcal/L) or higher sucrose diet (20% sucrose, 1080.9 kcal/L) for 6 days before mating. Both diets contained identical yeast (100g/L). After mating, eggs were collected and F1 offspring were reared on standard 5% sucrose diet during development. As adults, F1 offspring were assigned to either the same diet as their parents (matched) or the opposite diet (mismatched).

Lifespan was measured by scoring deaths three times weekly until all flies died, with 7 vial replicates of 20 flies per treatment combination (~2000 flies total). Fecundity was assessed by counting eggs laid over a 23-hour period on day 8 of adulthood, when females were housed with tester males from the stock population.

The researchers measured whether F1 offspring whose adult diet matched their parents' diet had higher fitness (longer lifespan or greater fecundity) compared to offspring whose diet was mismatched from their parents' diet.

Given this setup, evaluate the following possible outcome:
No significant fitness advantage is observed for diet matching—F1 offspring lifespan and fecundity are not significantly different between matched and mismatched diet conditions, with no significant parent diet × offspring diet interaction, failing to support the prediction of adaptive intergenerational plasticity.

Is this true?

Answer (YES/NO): NO